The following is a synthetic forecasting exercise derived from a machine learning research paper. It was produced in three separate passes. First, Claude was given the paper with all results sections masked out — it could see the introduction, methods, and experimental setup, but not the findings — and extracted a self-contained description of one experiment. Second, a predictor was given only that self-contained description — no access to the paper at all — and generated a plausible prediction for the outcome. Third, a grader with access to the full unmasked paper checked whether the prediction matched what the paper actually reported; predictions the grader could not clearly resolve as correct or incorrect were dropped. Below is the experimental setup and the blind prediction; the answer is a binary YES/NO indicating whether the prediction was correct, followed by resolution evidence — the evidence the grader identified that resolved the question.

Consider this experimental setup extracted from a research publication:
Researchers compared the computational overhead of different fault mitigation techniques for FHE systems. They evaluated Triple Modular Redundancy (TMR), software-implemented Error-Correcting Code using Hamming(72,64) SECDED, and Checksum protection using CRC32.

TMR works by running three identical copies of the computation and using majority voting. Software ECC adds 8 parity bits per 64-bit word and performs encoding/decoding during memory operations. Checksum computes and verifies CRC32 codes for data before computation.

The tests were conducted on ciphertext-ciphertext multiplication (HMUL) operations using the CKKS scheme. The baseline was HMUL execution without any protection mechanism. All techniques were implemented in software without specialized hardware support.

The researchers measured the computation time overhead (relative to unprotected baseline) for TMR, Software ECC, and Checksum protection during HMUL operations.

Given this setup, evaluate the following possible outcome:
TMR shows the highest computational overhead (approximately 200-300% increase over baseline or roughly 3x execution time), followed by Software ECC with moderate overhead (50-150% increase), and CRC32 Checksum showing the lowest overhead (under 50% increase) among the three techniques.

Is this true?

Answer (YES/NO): YES